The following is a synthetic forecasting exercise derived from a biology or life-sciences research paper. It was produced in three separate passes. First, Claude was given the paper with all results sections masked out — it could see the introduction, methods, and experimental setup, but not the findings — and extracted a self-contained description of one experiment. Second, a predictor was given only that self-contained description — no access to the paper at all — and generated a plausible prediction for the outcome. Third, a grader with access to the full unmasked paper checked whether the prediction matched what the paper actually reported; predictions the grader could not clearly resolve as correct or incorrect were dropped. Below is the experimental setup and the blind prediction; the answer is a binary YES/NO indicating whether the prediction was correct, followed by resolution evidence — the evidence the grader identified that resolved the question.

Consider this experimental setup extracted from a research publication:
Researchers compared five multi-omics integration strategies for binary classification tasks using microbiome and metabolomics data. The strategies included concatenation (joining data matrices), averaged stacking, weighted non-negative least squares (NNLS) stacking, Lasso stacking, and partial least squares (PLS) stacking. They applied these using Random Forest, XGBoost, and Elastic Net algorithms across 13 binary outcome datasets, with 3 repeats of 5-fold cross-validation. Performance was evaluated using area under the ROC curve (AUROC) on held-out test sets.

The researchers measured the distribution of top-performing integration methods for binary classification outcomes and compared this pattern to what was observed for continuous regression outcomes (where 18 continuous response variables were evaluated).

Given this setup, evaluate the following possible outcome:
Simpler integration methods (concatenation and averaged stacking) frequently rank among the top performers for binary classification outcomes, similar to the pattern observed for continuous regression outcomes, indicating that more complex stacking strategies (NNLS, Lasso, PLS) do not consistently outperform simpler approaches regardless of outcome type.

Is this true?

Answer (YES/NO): NO